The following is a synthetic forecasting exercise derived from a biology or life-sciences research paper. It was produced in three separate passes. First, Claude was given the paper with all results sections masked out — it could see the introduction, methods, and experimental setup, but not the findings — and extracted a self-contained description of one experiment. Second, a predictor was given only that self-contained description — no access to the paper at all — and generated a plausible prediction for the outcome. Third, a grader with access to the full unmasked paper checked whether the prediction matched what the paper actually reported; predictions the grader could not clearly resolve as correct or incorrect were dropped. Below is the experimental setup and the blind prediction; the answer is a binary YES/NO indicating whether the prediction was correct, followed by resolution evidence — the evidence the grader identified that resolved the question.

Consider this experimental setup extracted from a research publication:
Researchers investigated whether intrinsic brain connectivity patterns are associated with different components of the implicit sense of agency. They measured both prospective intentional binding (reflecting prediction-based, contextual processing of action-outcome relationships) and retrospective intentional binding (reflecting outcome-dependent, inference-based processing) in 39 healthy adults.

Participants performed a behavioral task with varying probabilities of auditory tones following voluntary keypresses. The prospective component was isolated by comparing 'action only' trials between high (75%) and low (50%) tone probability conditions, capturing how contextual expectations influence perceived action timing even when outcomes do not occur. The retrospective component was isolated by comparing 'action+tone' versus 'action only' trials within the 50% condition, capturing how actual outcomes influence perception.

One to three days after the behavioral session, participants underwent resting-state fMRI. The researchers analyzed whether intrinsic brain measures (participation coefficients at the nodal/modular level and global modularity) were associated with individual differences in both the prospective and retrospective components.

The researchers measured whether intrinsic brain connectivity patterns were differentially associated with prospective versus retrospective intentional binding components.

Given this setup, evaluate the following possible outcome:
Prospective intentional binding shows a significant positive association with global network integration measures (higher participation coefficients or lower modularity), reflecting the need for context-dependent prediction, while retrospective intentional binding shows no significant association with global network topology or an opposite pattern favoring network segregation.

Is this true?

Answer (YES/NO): NO